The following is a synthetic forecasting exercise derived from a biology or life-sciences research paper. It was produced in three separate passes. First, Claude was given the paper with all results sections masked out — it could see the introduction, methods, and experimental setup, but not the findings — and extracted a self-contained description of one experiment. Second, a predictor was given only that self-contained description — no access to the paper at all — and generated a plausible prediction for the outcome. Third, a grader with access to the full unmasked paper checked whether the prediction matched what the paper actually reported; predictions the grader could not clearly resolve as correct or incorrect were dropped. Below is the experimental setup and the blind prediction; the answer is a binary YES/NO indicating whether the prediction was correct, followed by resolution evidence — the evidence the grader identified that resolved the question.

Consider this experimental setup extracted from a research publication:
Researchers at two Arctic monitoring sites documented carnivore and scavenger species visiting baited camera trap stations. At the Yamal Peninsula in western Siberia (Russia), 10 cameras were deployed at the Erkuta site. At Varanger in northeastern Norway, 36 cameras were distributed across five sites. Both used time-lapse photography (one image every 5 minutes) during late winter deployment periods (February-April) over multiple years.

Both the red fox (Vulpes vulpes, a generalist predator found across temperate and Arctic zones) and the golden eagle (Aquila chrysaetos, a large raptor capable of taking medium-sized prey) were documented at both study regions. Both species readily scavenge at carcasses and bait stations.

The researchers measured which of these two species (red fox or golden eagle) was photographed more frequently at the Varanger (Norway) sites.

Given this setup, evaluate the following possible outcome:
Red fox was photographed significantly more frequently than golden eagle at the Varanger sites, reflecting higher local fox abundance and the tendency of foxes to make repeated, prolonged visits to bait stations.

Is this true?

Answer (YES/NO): YES